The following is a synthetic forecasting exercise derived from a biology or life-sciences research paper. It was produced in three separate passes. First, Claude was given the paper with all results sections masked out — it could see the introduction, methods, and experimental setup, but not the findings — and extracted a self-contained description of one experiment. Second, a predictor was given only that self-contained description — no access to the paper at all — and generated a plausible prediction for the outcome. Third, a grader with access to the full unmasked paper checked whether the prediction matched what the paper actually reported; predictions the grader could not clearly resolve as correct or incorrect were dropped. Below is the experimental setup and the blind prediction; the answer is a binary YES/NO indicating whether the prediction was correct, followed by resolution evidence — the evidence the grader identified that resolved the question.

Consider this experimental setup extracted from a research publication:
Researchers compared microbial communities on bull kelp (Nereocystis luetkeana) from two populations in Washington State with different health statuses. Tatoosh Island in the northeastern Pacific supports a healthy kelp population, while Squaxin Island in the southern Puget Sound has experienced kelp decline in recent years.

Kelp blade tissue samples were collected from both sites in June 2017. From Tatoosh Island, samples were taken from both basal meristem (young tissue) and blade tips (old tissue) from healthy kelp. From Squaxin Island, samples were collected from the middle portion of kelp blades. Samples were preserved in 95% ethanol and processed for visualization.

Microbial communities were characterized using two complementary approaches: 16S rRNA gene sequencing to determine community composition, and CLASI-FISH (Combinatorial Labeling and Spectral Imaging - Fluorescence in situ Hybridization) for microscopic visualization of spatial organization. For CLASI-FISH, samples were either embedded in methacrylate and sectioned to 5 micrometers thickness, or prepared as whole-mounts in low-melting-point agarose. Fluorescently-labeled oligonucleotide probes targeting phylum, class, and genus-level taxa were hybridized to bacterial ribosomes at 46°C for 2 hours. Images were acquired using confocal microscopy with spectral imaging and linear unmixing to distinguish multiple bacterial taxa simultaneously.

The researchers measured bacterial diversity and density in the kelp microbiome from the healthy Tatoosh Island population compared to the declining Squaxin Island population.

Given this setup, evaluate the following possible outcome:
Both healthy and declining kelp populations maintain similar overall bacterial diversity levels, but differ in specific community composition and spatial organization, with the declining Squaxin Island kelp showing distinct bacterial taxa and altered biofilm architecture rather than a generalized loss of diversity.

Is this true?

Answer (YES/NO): NO